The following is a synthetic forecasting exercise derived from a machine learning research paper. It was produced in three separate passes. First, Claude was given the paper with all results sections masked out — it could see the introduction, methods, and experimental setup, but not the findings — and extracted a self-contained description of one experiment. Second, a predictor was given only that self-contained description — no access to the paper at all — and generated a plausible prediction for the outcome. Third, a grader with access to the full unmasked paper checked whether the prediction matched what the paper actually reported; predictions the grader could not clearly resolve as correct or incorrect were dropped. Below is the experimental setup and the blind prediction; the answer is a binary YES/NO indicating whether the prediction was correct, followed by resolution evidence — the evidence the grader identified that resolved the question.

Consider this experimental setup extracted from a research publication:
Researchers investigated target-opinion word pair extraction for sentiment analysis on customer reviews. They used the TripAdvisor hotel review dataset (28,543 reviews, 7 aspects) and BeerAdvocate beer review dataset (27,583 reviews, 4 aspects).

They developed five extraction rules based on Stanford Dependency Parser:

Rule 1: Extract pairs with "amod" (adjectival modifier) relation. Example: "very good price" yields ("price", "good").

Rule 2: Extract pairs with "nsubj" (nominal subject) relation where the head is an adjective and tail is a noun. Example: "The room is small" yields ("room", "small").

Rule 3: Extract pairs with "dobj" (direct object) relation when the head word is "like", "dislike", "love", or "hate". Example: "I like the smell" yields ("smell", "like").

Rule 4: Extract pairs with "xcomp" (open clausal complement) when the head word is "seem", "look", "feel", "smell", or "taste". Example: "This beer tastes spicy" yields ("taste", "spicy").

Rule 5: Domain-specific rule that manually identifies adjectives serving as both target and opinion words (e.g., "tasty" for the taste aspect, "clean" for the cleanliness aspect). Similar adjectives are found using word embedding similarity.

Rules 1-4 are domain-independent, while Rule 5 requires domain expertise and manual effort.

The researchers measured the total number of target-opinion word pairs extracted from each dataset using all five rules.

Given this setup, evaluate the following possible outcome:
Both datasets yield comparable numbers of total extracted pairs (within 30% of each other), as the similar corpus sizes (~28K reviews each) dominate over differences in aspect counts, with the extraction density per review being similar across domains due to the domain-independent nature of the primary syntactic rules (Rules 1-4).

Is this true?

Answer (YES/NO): YES